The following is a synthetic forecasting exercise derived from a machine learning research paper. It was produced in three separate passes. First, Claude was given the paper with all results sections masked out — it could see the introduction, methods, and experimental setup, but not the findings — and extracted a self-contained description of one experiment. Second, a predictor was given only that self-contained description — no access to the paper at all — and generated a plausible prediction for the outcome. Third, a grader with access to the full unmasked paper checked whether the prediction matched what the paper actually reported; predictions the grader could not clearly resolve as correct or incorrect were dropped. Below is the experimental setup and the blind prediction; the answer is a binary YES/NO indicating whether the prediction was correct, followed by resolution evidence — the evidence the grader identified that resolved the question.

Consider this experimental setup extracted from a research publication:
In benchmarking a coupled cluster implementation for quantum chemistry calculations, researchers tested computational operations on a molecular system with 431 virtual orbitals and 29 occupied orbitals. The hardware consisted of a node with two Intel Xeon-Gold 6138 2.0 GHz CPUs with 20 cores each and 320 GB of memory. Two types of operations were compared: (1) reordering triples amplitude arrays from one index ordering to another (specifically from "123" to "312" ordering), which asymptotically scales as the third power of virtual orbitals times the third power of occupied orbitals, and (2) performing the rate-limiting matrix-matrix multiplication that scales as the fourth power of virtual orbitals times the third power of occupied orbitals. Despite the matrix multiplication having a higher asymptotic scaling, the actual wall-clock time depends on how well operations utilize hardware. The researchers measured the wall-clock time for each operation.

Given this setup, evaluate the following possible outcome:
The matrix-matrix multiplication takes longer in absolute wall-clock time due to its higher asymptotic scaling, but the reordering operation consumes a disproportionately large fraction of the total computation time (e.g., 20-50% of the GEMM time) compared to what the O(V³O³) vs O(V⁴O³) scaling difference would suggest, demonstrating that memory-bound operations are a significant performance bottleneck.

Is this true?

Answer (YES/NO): YES